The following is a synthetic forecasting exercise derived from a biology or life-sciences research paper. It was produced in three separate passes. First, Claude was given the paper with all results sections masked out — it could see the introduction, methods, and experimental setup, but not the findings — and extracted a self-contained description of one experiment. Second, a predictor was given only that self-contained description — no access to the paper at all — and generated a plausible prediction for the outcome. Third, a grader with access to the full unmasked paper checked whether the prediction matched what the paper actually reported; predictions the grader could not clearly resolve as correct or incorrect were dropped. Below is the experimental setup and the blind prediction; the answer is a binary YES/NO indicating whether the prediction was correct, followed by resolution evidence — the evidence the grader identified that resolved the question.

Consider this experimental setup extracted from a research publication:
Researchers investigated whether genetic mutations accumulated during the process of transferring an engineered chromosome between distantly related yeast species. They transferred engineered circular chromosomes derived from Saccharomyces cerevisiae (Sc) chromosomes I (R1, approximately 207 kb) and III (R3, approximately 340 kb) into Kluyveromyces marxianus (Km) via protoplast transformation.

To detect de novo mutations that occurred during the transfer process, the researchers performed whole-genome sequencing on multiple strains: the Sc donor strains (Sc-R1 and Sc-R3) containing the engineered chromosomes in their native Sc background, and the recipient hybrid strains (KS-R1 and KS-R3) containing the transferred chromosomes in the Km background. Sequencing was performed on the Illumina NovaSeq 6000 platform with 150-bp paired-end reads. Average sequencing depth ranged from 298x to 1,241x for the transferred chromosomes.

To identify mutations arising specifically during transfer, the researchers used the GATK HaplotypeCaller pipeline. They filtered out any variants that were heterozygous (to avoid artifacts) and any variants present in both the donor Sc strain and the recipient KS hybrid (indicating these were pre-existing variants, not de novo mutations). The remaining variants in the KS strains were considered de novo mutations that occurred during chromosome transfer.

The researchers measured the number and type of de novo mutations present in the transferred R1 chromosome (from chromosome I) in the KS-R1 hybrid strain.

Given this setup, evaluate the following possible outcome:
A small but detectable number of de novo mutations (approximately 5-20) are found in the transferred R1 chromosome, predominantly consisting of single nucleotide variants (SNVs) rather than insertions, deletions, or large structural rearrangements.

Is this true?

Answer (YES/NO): NO